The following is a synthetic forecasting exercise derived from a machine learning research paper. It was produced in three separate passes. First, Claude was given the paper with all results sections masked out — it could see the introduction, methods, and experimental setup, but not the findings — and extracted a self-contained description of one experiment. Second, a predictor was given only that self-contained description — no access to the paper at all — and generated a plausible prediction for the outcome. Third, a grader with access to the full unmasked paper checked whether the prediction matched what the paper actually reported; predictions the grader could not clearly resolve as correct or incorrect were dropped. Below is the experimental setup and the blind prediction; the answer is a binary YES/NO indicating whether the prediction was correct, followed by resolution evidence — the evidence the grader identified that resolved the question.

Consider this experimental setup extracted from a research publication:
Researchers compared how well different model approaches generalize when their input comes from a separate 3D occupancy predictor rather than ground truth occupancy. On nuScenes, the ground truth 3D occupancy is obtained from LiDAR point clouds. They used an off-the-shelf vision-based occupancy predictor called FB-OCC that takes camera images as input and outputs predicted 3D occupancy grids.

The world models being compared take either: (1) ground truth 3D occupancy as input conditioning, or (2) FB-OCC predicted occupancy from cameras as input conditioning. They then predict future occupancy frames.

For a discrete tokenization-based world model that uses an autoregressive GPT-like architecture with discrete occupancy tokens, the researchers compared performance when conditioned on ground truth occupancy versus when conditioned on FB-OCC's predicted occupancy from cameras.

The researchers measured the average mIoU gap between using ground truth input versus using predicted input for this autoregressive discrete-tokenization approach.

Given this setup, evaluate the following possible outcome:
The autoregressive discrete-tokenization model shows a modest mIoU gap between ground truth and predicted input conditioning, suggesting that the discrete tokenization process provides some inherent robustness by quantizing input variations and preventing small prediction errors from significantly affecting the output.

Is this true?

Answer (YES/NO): NO